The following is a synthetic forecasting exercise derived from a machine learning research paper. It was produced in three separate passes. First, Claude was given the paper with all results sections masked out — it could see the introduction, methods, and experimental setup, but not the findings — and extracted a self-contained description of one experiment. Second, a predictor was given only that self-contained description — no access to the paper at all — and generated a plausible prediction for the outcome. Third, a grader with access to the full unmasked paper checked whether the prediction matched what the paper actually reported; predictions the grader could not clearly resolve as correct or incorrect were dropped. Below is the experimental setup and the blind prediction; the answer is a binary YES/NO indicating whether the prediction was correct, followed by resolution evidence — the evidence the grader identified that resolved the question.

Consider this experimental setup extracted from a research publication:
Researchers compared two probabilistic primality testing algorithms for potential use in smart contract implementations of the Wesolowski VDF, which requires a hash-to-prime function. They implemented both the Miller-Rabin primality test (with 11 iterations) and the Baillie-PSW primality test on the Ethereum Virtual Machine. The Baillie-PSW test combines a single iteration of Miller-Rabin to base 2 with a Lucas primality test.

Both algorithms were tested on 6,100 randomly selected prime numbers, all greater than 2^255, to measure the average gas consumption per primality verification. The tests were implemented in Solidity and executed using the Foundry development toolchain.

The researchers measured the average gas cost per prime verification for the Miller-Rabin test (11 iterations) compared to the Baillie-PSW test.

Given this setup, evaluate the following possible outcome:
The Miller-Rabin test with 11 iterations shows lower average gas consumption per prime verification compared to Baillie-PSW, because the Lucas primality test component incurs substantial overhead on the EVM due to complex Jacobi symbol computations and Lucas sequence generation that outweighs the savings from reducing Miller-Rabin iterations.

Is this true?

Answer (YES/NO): YES